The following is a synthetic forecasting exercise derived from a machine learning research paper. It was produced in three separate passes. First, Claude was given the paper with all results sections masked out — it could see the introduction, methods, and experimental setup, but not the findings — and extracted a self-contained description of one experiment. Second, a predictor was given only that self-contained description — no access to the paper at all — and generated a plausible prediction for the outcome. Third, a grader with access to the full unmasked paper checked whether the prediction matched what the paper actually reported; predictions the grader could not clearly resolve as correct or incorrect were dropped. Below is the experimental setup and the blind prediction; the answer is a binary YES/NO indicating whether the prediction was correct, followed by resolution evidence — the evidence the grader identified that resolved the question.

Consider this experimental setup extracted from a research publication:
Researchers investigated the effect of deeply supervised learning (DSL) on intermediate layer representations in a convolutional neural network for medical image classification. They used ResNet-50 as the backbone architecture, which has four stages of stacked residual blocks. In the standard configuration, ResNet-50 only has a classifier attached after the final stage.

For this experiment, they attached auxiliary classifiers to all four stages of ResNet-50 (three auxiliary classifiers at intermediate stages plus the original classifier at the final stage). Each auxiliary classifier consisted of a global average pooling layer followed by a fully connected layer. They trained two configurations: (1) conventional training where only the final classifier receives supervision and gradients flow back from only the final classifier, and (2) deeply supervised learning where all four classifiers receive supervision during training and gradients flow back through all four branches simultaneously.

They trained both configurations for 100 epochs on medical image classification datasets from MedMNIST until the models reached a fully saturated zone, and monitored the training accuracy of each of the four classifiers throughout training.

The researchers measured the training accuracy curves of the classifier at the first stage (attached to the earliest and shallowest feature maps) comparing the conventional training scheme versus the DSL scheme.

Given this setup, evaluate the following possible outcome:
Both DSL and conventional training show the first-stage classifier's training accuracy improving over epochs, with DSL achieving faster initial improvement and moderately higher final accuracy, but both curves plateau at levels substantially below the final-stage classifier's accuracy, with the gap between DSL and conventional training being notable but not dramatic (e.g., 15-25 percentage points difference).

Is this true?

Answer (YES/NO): NO